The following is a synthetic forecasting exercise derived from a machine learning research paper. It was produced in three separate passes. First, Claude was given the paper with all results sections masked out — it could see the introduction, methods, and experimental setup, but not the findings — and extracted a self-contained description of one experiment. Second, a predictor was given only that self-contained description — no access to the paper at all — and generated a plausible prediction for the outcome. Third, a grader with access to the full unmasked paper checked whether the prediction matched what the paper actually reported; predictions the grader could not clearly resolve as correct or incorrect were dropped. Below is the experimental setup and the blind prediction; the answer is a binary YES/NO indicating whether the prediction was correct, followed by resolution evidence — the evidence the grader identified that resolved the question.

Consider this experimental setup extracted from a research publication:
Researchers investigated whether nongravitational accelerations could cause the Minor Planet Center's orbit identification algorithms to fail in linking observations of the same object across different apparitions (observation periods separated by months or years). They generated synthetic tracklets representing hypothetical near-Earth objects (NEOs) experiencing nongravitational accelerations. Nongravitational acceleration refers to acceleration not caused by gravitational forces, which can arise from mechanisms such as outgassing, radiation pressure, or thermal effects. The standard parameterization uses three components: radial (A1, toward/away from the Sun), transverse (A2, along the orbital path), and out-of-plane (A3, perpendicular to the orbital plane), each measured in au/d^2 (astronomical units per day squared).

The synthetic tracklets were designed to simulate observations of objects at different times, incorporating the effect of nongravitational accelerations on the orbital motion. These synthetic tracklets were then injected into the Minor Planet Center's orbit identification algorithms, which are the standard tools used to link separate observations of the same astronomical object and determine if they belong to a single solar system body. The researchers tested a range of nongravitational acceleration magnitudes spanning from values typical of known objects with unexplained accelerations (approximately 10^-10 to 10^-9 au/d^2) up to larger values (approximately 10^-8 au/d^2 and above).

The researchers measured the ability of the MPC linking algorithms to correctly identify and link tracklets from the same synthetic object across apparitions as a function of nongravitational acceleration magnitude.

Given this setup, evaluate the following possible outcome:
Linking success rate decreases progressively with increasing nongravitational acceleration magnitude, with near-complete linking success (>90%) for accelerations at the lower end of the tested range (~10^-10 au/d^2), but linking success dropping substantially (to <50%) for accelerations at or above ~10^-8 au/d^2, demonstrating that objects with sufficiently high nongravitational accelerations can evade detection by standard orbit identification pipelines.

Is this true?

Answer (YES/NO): NO